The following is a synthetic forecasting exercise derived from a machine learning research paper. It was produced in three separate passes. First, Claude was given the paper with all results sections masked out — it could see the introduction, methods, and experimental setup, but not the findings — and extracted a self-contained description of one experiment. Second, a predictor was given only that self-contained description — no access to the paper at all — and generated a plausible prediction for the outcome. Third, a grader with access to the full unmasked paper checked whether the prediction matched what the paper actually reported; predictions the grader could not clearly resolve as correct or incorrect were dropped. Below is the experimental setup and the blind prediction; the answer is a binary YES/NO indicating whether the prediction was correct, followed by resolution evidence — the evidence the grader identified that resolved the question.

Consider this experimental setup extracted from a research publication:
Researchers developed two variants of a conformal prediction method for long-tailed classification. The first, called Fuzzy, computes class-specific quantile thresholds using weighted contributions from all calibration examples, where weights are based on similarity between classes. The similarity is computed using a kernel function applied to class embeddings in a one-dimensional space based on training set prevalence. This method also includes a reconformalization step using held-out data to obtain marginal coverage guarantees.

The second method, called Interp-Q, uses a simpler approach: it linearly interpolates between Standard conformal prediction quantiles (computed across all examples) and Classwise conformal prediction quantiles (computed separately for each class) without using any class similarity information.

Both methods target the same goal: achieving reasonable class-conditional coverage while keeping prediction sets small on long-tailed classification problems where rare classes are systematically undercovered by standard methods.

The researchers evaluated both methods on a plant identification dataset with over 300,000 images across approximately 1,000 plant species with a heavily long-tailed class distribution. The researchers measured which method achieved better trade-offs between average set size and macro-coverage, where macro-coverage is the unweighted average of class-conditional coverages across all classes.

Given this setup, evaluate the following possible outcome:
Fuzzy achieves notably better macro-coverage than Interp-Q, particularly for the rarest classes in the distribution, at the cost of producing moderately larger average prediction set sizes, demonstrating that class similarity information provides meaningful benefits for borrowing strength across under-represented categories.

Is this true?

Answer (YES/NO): NO